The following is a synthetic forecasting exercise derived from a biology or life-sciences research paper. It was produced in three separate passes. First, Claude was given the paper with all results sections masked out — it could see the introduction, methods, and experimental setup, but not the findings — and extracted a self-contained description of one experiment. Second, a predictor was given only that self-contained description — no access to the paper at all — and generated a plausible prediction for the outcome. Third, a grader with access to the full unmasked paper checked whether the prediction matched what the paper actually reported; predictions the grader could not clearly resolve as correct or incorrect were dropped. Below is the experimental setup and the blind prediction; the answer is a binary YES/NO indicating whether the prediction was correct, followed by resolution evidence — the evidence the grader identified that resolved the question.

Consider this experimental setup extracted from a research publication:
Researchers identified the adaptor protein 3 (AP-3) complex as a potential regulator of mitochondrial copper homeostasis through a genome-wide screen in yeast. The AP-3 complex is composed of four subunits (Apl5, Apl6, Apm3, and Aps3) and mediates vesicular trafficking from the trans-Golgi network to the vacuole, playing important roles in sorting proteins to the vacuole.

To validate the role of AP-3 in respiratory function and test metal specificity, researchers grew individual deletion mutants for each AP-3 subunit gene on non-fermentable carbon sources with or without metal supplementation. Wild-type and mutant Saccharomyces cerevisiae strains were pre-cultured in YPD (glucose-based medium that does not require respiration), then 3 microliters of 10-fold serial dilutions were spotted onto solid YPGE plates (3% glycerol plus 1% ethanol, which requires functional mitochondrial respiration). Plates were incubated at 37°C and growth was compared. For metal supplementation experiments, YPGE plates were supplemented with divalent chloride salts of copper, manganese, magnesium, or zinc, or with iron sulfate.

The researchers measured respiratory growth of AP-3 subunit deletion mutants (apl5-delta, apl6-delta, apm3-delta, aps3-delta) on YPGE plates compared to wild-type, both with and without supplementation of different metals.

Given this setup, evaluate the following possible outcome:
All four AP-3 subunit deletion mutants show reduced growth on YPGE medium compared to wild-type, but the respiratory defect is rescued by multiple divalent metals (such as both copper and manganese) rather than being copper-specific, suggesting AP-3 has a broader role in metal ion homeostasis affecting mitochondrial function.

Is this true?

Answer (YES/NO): NO